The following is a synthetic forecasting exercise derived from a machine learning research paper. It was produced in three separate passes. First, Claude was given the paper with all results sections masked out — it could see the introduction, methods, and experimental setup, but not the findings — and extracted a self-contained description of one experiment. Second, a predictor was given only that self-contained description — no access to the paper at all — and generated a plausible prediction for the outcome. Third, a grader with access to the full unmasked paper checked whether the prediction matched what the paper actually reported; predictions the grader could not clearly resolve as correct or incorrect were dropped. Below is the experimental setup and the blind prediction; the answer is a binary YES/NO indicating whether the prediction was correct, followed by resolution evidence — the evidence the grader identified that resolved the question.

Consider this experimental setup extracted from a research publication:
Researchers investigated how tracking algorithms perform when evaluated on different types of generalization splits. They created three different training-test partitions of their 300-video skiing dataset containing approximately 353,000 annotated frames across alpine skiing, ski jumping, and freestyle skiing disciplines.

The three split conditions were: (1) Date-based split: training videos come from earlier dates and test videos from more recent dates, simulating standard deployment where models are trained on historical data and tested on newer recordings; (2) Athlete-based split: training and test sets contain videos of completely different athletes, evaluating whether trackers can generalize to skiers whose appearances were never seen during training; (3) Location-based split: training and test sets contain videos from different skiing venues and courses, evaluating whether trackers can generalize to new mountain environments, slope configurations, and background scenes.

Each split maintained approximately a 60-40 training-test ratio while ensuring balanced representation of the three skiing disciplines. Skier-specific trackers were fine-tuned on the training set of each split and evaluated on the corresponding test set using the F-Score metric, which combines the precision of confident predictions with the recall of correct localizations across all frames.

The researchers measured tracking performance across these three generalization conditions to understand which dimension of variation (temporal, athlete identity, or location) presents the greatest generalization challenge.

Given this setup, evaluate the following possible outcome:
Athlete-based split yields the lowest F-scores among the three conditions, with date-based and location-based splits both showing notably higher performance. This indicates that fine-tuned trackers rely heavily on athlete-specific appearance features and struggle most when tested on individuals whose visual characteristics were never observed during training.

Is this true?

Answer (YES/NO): YES